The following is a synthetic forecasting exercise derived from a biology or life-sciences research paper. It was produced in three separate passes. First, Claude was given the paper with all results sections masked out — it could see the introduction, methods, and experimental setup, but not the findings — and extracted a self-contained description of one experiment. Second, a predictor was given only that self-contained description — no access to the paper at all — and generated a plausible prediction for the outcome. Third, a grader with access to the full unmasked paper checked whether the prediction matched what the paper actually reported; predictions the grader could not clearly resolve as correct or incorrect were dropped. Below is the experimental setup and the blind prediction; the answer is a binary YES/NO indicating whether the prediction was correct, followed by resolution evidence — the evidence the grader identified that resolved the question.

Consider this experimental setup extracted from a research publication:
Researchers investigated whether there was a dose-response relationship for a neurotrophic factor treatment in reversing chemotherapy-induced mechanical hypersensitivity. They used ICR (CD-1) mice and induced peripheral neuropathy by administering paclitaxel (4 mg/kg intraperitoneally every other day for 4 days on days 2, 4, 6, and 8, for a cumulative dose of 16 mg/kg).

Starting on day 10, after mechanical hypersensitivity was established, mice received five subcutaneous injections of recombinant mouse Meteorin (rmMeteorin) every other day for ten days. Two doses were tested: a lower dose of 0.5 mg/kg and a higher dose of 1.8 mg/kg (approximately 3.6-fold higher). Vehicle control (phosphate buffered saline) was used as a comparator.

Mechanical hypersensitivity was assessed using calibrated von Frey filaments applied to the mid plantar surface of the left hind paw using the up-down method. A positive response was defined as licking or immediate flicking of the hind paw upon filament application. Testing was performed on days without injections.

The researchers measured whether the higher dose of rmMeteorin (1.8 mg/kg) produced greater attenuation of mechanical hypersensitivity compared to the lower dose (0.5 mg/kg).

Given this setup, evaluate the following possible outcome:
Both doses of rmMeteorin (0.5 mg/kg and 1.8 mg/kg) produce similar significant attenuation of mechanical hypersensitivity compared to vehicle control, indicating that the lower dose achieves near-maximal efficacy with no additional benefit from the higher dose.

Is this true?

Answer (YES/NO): YES